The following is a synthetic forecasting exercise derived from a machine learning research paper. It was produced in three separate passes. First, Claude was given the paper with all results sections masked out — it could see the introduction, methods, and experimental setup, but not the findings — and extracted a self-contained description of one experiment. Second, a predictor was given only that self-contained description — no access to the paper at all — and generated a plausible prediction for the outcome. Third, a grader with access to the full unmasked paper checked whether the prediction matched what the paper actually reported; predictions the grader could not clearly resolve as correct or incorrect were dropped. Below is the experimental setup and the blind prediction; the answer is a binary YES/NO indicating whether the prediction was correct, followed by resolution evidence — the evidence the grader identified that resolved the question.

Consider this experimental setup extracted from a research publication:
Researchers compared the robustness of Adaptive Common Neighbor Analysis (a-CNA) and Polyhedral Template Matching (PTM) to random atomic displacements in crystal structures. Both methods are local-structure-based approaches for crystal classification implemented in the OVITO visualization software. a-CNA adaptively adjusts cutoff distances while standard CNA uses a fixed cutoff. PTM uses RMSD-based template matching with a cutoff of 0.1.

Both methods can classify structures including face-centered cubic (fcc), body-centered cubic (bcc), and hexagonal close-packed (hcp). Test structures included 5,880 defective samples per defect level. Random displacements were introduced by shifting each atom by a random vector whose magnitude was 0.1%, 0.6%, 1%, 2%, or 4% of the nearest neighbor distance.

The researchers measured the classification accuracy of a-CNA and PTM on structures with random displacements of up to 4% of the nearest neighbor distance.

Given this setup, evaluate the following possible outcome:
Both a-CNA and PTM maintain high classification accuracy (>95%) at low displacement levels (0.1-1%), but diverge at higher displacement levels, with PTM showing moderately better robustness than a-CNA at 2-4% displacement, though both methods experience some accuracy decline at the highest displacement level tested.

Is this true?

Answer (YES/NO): NO